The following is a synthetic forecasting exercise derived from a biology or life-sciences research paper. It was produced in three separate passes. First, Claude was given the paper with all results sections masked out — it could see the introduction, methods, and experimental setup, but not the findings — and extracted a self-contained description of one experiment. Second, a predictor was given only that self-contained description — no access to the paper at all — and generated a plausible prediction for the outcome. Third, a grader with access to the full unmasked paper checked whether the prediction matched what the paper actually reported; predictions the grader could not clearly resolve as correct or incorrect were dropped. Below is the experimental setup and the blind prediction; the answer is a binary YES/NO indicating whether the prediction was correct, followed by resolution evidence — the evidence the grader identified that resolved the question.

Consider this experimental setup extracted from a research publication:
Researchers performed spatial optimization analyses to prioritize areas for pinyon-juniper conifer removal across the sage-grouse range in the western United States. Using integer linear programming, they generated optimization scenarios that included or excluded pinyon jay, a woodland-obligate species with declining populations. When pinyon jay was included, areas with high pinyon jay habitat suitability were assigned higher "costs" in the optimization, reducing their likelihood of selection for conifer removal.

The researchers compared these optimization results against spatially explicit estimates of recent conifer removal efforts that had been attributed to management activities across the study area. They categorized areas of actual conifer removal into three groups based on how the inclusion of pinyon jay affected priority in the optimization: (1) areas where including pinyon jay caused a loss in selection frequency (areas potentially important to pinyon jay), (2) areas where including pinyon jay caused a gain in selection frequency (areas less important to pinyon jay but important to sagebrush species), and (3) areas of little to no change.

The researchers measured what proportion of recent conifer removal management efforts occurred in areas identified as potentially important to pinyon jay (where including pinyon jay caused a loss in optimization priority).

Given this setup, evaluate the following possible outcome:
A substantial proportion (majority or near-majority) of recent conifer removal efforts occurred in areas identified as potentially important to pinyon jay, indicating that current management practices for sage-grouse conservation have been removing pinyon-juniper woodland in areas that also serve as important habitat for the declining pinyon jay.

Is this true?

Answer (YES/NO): NO